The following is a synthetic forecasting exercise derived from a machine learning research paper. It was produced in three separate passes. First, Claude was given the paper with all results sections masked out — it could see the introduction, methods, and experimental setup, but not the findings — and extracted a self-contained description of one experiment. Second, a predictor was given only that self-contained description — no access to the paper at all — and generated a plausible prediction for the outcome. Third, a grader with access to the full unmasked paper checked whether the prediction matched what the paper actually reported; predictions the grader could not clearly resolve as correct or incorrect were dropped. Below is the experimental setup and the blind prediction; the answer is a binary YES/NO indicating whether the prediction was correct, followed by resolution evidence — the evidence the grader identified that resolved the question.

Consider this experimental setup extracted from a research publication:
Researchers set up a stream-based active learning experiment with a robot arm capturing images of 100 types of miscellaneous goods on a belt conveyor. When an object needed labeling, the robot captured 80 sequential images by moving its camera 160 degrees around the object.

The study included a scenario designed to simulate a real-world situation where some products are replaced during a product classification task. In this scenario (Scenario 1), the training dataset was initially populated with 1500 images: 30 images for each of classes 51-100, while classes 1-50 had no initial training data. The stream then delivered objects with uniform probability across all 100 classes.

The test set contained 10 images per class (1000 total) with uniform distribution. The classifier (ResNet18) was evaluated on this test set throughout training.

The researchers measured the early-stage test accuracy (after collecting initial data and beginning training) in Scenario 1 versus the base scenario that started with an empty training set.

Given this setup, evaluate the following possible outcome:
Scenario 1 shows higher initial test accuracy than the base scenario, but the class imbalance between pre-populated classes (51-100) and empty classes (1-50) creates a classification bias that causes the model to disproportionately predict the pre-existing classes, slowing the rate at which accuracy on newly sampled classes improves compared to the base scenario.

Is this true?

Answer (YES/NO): NO